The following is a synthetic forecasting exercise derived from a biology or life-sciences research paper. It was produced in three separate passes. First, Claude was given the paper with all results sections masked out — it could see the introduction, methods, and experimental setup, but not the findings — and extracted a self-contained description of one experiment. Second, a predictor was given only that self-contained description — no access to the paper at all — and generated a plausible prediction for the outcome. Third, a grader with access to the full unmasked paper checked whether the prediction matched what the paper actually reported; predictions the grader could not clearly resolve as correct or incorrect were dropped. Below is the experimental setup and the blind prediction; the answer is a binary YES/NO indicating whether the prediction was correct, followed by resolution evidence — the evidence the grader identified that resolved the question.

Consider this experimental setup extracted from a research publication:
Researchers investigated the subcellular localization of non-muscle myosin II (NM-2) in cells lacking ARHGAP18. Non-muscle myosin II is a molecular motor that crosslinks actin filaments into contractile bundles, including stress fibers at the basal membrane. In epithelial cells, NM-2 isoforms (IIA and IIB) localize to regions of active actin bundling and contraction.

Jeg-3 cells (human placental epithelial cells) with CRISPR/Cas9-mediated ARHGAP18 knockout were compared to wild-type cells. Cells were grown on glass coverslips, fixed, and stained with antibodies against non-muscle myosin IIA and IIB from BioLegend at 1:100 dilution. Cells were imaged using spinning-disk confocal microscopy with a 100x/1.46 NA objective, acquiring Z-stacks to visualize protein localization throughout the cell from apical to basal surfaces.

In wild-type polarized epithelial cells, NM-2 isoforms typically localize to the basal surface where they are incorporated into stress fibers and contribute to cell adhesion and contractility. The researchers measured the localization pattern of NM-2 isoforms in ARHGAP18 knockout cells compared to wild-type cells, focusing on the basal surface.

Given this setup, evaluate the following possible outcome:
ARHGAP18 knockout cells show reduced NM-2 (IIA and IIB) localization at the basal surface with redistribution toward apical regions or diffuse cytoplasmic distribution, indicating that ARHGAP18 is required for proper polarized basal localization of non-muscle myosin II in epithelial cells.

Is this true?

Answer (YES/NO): NO